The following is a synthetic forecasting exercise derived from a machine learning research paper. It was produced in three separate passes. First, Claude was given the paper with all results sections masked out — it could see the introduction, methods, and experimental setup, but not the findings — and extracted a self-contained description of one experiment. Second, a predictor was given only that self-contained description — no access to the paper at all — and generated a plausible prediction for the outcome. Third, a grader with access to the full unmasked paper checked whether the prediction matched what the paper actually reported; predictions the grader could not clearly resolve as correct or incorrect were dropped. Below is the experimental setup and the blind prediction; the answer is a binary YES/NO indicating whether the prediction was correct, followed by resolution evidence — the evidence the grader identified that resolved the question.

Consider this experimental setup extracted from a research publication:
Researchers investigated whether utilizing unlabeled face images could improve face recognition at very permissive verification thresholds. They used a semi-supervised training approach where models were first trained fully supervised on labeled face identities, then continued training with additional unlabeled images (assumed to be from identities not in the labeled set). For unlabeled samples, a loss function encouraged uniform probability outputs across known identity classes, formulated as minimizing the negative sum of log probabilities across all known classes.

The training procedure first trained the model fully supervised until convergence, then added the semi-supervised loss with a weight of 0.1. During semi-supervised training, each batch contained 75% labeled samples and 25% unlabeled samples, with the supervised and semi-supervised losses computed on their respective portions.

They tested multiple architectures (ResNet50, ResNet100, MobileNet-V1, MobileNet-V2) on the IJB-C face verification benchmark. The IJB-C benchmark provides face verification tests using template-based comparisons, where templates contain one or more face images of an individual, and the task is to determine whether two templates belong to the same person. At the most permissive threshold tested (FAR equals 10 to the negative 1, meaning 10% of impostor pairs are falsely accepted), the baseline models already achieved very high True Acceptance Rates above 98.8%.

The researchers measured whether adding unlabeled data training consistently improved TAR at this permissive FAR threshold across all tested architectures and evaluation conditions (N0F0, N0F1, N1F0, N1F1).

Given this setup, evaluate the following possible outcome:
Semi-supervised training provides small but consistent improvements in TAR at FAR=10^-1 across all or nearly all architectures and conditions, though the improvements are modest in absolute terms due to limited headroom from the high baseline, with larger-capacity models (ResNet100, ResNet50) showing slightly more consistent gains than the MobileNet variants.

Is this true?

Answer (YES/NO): NO